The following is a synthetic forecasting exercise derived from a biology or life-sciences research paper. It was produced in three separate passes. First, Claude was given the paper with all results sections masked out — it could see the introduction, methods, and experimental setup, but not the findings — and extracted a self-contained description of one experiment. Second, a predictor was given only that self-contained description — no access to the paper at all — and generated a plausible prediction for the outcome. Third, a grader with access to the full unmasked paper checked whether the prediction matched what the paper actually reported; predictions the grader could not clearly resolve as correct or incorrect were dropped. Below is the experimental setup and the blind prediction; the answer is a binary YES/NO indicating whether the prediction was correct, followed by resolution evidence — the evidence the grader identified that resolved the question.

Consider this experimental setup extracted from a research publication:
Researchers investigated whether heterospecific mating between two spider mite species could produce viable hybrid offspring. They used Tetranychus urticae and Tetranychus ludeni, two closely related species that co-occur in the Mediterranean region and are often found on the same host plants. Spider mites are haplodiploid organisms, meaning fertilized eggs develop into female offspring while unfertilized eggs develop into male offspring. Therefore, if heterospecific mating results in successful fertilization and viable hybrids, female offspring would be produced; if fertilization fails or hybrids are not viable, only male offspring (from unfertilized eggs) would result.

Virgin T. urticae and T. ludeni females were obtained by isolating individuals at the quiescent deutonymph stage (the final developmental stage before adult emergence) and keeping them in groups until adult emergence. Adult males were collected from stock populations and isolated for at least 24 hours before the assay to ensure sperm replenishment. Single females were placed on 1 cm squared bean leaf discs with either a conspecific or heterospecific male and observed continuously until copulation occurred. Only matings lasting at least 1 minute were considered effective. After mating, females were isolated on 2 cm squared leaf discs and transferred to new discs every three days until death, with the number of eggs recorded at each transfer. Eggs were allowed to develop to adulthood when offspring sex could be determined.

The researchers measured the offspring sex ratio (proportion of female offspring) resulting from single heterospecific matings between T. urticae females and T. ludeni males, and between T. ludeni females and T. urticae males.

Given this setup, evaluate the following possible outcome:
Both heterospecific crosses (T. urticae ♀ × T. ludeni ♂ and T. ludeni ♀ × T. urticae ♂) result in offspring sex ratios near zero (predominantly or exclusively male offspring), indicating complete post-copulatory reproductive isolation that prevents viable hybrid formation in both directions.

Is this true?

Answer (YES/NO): YES